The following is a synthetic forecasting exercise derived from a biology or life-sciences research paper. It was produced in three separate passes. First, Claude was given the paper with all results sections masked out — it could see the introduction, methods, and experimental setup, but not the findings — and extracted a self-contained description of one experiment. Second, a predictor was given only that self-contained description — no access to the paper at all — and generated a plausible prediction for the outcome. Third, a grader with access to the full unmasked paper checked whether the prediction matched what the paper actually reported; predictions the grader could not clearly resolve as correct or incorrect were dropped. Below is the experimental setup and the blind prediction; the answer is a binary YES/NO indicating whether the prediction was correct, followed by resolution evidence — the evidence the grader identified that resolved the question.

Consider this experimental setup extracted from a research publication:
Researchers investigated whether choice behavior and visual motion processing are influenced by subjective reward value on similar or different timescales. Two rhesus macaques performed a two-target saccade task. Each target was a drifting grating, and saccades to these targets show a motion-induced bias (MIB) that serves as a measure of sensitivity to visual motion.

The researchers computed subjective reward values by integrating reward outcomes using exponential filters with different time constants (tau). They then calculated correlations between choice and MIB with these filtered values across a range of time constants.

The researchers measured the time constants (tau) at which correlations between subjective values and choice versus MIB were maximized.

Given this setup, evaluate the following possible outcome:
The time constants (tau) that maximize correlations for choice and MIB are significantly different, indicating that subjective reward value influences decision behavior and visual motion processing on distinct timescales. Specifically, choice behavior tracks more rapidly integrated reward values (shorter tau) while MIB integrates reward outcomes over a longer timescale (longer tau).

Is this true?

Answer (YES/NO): NO